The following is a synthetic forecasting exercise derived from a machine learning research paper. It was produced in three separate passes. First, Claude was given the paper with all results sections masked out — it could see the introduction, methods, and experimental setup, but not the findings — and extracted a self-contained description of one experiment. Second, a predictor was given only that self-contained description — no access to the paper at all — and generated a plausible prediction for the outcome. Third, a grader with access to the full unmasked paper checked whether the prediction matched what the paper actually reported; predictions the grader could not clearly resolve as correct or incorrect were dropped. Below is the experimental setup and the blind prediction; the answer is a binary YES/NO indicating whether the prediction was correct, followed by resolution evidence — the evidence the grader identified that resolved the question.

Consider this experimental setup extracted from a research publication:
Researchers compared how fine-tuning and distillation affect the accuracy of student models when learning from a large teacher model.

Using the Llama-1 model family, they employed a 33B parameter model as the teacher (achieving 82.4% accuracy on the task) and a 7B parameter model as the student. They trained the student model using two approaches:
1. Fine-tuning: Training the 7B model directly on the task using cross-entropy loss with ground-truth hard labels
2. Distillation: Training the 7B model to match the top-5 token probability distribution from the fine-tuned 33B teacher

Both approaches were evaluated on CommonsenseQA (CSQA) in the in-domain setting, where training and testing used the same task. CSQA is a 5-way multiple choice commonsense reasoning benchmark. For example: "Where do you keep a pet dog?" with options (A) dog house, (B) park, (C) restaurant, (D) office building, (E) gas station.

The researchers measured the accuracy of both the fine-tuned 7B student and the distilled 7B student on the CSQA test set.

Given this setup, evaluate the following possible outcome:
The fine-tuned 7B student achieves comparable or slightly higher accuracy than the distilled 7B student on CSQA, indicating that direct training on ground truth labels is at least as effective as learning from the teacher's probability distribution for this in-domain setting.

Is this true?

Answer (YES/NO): YES